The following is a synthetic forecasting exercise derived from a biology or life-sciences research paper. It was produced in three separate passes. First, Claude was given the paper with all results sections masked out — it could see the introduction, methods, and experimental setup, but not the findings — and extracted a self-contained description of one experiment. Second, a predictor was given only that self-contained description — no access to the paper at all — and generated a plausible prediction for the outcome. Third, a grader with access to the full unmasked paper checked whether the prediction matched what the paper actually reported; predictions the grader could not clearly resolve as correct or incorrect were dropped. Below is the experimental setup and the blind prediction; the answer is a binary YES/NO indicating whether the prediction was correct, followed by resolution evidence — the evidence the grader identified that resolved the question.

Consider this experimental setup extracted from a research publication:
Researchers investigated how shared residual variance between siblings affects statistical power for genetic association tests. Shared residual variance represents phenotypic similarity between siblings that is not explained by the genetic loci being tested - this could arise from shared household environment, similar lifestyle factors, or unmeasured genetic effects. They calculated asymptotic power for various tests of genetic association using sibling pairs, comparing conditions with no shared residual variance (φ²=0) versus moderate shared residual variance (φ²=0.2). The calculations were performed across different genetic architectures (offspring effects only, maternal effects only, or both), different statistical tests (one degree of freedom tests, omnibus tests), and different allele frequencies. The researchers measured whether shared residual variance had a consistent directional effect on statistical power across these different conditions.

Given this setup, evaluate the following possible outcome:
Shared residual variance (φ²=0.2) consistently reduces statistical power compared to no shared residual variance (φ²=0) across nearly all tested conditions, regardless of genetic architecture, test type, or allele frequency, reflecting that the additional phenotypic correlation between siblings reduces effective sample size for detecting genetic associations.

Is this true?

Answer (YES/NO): NO